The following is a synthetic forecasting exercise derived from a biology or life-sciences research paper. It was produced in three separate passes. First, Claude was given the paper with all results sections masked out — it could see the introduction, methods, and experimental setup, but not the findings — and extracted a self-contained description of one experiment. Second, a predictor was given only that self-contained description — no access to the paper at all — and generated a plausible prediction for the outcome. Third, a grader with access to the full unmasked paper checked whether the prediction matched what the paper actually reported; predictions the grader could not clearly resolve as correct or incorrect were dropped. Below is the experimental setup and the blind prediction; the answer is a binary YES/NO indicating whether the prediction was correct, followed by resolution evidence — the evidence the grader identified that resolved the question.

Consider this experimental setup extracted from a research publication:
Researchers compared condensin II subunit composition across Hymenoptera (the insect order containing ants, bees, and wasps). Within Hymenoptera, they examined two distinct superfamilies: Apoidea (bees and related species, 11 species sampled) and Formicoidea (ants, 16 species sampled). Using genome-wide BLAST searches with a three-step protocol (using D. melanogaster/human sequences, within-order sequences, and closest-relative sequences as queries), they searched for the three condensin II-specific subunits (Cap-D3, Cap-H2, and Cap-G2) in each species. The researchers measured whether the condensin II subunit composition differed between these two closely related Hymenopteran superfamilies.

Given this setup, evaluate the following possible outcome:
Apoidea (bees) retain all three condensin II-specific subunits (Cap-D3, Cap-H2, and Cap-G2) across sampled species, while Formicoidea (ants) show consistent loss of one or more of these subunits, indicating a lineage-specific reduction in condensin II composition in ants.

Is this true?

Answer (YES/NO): NO